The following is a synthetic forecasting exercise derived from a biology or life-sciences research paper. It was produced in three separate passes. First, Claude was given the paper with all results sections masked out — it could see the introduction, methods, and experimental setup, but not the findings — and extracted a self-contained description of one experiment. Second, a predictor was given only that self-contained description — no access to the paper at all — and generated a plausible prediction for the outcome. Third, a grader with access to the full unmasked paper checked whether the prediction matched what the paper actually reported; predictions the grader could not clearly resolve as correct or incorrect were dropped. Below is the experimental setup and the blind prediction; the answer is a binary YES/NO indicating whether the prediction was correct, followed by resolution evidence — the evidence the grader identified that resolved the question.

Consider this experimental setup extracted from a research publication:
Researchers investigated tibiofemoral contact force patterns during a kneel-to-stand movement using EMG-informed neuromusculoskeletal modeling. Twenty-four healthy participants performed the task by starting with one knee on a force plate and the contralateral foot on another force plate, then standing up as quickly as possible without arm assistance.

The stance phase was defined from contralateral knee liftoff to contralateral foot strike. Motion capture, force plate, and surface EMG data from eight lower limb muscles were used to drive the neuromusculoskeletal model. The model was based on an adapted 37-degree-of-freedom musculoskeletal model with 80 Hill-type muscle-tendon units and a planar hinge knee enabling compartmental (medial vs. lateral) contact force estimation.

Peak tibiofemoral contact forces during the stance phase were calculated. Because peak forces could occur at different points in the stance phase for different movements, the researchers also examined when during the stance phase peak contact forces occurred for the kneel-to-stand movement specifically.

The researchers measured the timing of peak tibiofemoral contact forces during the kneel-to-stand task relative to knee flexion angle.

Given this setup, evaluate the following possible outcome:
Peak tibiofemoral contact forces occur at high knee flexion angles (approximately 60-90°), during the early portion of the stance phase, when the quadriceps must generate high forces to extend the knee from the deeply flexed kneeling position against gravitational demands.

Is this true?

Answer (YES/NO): NO